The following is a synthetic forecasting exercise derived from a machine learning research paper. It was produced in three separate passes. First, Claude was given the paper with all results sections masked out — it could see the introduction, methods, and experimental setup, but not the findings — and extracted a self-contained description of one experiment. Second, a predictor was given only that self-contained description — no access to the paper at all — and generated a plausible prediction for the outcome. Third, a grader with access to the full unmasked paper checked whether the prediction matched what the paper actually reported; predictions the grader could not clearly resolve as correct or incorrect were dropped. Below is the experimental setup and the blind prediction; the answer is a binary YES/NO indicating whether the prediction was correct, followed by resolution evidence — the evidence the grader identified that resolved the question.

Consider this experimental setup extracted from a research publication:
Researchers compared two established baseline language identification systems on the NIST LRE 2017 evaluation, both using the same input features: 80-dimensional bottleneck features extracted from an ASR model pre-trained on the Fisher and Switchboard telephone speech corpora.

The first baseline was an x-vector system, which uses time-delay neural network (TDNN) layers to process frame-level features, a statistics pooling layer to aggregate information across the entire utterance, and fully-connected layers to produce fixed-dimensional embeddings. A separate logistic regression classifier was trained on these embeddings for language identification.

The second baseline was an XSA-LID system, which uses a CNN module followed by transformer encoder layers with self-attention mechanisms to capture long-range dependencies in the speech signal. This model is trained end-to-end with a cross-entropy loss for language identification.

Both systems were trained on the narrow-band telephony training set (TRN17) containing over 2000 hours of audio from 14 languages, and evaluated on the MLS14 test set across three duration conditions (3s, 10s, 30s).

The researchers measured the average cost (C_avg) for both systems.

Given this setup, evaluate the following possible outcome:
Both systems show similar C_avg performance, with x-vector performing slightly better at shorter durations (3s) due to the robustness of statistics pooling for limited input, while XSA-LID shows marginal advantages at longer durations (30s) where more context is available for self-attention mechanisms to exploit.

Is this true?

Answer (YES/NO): NO